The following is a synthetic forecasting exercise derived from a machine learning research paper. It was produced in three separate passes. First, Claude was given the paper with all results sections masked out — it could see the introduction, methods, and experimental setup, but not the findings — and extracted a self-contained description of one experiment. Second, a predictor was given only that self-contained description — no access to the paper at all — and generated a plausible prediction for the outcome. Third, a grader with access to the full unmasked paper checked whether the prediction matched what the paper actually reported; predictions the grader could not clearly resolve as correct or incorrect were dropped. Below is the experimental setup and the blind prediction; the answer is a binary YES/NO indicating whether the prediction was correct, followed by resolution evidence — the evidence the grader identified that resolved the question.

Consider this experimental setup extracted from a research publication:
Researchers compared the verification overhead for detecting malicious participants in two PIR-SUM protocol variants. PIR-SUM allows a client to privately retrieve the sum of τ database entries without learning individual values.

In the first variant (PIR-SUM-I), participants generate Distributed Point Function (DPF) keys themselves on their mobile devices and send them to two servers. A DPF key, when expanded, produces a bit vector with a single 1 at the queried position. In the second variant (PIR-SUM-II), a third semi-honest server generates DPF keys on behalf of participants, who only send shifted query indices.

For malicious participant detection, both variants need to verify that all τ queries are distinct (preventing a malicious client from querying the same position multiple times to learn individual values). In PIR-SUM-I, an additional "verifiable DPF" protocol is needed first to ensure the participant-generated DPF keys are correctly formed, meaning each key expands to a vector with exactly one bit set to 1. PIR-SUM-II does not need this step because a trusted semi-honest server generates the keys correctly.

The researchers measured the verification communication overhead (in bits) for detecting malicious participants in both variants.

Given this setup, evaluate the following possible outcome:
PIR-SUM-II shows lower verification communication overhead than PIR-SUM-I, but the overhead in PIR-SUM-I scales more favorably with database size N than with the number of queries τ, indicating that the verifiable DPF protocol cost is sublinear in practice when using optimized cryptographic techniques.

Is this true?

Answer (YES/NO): NO